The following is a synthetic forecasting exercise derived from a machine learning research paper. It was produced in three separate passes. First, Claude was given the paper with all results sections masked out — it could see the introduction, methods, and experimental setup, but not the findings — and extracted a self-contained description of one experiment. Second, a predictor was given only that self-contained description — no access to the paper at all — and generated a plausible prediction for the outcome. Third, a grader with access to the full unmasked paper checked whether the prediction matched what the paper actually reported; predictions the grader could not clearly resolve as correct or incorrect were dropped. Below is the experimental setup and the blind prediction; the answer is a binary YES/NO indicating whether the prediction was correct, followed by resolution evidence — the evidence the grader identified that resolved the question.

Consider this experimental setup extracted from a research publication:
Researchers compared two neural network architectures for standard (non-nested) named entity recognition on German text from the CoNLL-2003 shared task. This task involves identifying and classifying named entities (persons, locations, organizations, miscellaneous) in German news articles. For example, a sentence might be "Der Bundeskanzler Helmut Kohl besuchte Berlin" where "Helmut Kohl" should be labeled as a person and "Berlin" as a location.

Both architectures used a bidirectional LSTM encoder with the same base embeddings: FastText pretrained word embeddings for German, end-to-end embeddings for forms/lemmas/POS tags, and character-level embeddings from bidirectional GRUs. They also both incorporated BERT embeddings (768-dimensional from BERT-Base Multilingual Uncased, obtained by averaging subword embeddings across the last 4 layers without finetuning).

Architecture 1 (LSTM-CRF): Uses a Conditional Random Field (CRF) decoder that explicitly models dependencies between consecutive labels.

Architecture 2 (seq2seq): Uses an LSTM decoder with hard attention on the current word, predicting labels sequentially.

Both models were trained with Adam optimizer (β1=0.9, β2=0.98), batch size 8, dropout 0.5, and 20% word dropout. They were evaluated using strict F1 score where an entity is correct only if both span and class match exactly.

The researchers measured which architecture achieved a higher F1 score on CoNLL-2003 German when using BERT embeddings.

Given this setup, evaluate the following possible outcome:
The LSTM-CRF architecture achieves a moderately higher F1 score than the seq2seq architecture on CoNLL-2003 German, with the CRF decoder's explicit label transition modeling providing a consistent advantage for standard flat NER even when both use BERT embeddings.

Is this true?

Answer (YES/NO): NO